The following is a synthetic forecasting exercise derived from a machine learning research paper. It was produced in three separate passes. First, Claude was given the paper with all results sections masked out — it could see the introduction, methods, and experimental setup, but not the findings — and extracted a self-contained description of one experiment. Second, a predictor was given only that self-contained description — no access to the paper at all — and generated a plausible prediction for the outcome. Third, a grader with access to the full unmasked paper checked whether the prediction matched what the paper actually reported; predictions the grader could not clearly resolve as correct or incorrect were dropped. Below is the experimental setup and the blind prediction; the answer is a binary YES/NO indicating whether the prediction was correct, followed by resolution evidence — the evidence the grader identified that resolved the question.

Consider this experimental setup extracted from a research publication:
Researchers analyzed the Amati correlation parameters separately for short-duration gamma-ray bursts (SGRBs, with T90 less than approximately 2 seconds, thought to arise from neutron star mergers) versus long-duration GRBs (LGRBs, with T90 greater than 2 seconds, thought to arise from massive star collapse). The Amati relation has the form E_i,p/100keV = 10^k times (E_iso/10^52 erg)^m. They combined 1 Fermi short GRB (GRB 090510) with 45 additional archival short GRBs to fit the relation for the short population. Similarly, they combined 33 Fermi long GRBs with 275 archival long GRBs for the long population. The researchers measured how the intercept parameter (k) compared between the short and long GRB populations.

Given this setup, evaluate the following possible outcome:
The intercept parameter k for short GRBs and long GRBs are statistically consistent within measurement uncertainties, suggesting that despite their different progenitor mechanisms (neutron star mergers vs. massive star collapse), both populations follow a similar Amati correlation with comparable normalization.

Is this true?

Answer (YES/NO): NO